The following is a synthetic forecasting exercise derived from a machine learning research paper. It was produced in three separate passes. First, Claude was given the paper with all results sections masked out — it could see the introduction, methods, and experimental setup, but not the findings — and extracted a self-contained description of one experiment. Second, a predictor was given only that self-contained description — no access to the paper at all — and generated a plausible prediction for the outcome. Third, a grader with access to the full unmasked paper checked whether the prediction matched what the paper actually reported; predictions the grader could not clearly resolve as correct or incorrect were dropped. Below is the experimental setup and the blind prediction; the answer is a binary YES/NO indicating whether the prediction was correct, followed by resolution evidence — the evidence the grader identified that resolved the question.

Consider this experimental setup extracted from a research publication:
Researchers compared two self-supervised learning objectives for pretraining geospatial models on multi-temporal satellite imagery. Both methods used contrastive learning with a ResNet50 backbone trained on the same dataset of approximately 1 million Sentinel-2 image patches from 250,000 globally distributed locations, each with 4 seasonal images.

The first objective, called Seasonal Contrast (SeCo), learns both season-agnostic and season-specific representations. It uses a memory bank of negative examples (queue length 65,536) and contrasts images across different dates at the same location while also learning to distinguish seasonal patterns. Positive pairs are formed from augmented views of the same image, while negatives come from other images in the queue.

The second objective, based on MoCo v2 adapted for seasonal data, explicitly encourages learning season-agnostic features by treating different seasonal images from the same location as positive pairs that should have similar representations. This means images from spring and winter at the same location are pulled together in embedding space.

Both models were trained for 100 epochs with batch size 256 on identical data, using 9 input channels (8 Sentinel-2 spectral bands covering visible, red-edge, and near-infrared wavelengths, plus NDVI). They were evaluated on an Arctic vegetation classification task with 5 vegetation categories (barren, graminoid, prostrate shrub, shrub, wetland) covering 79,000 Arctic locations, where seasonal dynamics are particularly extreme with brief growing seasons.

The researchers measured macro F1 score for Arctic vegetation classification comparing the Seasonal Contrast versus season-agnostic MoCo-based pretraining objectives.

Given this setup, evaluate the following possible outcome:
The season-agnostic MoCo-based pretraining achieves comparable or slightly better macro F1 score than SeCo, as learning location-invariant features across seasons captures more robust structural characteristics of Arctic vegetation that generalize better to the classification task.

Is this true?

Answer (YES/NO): YES